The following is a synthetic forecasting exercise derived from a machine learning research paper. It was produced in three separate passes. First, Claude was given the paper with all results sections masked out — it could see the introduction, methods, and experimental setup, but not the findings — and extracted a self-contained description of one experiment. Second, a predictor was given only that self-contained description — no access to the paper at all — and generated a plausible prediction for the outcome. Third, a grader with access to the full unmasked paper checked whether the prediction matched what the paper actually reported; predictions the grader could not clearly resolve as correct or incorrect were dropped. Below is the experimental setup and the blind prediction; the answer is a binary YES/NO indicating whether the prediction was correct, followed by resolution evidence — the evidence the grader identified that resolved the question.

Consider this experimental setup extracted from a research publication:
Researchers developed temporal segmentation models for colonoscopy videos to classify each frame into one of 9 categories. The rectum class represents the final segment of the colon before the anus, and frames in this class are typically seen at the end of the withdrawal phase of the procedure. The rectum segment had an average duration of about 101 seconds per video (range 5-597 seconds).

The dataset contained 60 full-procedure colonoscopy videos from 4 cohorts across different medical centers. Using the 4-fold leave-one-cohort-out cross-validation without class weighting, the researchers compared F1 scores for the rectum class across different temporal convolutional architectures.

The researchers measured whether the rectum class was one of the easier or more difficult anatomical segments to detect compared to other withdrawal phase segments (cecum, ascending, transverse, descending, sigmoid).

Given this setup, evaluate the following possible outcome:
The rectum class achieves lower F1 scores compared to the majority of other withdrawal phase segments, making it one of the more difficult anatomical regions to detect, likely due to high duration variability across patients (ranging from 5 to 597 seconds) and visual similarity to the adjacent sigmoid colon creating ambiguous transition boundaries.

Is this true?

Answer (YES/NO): NO